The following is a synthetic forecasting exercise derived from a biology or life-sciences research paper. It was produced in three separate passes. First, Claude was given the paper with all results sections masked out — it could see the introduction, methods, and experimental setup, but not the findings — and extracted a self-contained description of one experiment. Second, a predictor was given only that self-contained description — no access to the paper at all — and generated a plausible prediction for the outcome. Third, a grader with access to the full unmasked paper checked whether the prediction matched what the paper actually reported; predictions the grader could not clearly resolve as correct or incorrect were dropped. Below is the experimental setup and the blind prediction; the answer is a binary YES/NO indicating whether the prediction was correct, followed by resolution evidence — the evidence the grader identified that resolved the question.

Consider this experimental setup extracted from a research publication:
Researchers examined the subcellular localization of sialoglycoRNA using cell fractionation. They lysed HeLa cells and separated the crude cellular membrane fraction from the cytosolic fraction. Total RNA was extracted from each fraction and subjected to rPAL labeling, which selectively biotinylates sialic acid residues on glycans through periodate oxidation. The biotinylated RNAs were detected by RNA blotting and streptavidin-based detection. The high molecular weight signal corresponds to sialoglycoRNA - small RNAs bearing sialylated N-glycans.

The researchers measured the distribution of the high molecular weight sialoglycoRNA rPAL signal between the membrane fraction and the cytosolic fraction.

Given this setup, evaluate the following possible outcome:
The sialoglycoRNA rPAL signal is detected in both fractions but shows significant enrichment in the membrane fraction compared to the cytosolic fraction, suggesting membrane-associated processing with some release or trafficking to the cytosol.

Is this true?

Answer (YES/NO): NO